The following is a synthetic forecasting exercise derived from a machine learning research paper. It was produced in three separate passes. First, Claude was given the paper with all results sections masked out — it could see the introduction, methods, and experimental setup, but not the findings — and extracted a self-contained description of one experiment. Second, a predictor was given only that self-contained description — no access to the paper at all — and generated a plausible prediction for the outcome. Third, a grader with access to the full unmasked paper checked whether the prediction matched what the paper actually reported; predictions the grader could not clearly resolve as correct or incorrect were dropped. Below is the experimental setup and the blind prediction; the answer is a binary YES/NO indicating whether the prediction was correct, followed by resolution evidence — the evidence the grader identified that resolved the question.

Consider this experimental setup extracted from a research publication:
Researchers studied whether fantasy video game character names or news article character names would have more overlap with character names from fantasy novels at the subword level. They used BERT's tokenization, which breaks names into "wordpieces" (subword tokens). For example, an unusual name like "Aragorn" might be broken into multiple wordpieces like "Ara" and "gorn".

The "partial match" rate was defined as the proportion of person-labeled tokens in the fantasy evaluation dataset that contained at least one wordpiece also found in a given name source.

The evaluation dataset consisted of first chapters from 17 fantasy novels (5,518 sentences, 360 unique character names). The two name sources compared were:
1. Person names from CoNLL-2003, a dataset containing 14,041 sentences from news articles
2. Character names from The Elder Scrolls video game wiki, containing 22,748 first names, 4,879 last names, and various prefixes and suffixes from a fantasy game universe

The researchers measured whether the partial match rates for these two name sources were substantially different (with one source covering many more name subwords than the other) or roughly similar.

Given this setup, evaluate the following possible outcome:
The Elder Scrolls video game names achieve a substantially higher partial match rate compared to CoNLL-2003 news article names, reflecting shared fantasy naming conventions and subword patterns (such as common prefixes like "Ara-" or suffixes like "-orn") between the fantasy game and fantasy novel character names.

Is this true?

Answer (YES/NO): NO